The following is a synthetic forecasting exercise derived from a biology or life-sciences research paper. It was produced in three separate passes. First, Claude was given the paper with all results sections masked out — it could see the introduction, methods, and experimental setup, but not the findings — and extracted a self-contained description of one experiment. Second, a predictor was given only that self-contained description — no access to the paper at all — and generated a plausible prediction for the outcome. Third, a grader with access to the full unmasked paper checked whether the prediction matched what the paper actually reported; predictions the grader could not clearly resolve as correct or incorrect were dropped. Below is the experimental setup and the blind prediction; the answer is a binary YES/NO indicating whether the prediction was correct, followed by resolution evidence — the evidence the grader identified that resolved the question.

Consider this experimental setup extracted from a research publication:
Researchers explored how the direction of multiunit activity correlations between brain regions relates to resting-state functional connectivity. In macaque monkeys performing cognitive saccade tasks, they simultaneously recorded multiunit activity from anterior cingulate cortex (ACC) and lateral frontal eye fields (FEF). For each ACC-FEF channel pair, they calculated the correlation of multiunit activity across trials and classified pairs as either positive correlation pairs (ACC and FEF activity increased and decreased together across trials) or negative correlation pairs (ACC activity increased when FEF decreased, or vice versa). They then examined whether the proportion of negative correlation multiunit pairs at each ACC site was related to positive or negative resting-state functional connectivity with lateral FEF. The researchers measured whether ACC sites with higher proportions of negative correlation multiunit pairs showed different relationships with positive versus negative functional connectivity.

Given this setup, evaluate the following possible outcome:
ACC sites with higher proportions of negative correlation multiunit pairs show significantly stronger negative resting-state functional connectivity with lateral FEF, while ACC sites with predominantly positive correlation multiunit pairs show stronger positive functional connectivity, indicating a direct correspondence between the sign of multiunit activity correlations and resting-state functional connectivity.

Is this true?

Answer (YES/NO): NO